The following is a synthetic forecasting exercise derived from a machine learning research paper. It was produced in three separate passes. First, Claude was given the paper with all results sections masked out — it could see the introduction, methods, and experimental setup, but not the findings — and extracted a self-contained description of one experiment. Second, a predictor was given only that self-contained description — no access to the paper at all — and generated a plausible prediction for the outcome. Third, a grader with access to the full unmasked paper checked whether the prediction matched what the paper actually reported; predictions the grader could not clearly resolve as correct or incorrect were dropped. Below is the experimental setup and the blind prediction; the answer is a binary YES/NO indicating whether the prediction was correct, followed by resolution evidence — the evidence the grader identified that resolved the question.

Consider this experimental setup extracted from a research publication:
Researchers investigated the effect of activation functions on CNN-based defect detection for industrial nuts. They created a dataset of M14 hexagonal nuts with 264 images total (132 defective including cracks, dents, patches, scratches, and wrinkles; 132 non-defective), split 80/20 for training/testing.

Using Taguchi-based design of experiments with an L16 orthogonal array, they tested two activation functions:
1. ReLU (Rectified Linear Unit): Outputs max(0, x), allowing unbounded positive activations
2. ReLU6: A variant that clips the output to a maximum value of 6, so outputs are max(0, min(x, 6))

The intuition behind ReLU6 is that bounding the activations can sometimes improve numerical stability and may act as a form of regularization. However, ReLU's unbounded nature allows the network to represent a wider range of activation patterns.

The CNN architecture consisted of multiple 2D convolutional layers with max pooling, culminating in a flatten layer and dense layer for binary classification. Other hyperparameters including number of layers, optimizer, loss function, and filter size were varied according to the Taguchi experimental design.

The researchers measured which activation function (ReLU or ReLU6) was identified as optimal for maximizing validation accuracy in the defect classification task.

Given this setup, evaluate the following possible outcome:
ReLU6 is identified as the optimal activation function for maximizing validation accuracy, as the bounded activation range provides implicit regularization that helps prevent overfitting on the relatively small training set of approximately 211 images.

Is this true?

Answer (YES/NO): YES